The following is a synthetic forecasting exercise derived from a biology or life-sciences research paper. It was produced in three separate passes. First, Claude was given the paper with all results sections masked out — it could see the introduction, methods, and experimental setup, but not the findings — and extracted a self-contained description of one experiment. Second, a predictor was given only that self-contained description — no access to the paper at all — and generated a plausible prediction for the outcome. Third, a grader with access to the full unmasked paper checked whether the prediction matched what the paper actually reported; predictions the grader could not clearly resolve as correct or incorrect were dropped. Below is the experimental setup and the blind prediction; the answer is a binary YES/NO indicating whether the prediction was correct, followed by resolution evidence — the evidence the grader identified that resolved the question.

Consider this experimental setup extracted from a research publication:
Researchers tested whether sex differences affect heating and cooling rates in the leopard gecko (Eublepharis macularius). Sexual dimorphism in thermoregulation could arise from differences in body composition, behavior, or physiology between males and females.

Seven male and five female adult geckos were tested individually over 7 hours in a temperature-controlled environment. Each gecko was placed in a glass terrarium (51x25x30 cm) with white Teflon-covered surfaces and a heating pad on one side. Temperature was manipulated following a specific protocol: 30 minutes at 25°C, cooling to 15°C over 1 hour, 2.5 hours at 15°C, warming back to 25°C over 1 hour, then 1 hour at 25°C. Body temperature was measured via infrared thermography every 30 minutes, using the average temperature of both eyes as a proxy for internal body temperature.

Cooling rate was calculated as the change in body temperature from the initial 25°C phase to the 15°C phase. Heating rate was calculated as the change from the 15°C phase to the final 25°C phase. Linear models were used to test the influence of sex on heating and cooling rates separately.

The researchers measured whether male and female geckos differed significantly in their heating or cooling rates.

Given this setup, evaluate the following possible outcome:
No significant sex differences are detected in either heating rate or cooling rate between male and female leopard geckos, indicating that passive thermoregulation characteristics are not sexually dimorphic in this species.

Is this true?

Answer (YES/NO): YES